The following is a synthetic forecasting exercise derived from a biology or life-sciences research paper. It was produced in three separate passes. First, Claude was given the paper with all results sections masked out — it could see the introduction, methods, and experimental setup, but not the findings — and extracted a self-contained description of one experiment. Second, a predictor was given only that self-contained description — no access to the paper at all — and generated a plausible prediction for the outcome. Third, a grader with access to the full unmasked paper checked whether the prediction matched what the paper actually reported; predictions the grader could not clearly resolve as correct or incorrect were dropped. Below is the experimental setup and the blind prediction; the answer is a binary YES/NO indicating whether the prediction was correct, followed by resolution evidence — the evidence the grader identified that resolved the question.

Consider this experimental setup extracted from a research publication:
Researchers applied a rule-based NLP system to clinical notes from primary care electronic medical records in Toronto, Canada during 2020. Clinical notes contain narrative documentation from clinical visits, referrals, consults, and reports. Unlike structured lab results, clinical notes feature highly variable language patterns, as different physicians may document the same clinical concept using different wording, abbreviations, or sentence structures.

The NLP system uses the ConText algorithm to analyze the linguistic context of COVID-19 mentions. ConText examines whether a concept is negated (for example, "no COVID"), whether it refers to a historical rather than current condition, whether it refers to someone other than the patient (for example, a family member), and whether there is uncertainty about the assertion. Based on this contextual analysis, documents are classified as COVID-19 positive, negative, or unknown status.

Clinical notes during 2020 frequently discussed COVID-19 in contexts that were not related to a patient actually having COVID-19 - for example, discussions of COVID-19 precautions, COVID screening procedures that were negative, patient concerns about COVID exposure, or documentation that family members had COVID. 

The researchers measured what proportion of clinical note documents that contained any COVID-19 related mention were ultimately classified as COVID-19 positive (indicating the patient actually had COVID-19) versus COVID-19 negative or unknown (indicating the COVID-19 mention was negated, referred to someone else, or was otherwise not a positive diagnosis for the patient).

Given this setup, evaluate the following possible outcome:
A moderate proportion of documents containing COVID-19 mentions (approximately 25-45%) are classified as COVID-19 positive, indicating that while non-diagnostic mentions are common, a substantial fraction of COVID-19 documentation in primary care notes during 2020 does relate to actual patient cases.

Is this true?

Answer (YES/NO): NO